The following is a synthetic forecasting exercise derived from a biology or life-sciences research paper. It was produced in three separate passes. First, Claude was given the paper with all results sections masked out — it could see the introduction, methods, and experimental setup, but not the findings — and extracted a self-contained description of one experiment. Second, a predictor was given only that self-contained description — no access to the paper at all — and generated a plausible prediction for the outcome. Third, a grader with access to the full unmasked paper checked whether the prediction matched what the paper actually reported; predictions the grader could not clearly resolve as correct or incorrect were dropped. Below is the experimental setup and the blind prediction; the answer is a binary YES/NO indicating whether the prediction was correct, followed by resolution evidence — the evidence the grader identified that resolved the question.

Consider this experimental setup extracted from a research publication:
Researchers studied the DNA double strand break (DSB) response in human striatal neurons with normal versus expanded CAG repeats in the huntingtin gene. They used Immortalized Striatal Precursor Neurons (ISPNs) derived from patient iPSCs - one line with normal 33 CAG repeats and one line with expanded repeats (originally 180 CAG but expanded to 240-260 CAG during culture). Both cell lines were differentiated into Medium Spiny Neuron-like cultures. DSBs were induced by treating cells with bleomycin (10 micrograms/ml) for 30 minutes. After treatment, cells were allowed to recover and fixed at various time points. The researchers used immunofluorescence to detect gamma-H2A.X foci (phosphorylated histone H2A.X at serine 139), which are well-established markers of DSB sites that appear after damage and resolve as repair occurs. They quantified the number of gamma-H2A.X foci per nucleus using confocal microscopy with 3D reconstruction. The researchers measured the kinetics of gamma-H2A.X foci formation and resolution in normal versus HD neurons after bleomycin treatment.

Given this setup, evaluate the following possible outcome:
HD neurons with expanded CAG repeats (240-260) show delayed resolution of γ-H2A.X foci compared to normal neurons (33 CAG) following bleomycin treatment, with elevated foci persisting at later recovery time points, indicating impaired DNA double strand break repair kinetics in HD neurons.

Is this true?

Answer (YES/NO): NO